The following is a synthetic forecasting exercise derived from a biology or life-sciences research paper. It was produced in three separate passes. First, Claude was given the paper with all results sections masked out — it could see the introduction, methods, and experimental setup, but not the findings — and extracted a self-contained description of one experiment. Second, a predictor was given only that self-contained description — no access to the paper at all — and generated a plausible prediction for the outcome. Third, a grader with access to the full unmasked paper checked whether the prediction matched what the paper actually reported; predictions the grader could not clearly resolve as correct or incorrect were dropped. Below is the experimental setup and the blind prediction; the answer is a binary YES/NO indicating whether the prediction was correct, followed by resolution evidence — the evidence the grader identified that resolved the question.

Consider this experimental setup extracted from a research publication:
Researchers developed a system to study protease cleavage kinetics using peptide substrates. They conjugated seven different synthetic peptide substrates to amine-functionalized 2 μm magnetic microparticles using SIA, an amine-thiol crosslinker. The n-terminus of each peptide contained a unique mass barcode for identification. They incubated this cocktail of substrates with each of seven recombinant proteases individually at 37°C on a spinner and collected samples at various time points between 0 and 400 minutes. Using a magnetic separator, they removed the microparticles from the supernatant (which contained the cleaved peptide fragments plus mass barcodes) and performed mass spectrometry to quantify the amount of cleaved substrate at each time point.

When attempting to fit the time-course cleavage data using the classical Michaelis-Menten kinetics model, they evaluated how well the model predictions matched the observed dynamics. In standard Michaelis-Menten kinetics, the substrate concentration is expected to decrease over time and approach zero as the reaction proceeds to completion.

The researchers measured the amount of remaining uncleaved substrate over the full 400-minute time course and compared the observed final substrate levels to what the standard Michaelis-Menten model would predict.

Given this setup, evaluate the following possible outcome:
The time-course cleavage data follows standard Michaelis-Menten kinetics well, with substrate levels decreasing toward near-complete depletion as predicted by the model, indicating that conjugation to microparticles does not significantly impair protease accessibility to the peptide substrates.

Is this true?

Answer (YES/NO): NO